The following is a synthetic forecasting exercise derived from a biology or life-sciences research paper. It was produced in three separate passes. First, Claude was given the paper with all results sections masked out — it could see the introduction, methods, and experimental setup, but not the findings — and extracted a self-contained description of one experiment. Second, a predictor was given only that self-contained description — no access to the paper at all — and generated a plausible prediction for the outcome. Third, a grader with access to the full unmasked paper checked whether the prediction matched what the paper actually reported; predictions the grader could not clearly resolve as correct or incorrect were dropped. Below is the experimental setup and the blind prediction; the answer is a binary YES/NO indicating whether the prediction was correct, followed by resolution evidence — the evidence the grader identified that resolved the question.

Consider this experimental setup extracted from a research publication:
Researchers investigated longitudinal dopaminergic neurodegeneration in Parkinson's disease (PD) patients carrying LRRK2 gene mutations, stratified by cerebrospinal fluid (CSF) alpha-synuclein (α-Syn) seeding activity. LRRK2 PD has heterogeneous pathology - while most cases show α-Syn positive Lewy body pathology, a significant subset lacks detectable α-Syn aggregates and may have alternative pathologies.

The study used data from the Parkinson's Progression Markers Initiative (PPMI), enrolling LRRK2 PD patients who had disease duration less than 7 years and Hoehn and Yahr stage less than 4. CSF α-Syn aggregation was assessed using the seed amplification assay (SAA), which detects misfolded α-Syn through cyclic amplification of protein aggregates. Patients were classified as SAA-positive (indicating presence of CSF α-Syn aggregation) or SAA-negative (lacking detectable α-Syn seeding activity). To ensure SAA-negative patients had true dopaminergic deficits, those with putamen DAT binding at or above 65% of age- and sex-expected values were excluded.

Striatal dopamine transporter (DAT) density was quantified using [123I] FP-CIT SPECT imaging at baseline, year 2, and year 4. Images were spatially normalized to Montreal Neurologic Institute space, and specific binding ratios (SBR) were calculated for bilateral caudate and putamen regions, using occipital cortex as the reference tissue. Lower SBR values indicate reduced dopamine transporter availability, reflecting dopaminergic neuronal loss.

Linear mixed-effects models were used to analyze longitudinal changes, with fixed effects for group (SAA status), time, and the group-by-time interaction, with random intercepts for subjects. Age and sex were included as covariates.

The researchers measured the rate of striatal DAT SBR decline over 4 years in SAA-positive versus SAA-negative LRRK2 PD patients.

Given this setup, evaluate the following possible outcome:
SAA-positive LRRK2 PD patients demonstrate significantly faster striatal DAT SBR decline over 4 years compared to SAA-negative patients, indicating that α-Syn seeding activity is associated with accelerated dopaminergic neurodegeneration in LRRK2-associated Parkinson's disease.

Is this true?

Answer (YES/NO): YES